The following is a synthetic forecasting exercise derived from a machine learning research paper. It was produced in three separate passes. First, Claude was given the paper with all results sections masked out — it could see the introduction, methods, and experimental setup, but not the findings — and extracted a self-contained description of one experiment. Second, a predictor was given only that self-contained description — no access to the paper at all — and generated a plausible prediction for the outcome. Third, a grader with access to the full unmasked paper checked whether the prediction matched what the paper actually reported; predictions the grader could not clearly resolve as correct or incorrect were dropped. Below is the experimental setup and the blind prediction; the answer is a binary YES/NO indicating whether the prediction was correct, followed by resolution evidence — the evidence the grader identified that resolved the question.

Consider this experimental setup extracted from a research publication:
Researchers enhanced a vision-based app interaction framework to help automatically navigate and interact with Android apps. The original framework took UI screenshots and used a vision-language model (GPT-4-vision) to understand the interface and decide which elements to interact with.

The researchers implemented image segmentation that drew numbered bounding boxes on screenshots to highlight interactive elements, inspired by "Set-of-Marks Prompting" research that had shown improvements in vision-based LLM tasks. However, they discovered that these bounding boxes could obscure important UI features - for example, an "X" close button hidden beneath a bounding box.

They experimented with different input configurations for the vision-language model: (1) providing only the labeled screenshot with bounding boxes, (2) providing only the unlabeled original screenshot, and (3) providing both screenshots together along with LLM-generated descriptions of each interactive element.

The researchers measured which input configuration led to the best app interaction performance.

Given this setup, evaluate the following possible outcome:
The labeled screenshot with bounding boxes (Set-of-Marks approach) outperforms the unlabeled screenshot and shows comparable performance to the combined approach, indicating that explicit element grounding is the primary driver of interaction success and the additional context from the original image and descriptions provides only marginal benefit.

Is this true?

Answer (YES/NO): NO